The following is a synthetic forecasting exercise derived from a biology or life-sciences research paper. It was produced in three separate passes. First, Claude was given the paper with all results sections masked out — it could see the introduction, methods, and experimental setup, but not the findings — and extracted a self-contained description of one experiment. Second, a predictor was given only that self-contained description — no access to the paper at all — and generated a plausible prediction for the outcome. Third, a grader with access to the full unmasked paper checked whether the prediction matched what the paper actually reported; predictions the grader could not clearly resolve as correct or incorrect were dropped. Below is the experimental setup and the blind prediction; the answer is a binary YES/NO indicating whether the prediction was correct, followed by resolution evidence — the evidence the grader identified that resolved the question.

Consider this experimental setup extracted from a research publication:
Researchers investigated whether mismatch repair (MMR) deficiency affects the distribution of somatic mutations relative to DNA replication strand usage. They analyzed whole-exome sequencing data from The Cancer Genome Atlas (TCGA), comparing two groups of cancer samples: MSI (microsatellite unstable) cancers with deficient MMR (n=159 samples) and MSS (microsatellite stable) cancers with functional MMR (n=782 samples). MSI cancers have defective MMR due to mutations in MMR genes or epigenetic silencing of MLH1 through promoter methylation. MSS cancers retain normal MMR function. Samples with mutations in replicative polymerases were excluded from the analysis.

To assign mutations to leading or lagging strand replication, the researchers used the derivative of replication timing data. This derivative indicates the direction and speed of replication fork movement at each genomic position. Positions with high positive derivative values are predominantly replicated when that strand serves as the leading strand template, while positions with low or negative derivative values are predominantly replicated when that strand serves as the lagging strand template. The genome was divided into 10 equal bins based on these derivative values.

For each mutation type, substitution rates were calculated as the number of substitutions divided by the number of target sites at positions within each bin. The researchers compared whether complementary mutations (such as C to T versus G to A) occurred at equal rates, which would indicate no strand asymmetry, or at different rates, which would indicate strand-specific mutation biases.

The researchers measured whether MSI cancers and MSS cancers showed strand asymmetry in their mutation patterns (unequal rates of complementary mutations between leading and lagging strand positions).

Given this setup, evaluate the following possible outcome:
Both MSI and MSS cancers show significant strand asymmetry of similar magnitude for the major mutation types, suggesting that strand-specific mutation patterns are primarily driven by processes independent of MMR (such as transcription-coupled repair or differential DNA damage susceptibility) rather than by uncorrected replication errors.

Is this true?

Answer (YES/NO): NO